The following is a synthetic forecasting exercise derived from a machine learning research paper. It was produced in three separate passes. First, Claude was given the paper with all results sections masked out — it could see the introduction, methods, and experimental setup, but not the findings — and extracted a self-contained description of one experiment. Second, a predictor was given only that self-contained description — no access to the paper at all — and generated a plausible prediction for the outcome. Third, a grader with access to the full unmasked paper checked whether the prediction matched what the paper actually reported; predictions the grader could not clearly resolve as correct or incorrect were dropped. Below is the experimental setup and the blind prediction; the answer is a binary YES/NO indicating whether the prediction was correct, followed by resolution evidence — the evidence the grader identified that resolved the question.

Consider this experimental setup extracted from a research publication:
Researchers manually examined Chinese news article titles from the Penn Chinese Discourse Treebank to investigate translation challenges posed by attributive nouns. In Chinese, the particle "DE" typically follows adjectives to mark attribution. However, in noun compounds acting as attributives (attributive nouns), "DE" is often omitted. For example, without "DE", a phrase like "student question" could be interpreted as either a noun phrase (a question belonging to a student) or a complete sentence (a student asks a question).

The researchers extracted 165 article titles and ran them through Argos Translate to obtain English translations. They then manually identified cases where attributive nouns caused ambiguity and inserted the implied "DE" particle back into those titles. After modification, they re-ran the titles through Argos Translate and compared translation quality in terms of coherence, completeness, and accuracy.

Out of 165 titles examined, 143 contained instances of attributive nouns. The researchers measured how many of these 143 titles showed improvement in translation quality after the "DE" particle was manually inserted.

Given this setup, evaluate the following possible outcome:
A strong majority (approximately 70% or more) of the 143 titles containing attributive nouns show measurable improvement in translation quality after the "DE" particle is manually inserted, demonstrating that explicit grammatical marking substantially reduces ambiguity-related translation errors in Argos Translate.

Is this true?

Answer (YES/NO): YES